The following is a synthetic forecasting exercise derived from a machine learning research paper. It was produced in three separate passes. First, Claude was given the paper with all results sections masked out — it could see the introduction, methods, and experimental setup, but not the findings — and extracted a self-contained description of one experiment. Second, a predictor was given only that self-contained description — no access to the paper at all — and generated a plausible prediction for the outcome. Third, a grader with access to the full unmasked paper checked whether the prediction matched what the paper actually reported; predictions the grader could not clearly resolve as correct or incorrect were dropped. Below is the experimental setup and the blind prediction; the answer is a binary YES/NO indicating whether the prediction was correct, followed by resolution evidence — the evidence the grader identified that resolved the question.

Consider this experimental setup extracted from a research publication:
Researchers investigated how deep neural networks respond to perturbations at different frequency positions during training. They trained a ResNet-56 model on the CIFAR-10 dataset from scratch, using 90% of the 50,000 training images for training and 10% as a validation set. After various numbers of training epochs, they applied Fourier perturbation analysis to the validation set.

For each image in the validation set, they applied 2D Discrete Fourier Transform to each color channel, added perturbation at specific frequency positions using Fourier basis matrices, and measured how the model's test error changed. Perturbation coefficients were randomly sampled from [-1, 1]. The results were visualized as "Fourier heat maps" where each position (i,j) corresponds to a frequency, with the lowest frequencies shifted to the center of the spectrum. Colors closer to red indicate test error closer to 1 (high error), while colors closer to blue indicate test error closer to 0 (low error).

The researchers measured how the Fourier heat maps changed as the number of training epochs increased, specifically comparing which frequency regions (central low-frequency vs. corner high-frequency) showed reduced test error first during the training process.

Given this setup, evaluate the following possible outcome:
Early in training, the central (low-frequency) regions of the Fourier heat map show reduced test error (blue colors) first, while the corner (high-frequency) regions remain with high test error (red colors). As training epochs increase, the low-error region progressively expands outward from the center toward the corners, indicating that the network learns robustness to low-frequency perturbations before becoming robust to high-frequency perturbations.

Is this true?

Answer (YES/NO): YES